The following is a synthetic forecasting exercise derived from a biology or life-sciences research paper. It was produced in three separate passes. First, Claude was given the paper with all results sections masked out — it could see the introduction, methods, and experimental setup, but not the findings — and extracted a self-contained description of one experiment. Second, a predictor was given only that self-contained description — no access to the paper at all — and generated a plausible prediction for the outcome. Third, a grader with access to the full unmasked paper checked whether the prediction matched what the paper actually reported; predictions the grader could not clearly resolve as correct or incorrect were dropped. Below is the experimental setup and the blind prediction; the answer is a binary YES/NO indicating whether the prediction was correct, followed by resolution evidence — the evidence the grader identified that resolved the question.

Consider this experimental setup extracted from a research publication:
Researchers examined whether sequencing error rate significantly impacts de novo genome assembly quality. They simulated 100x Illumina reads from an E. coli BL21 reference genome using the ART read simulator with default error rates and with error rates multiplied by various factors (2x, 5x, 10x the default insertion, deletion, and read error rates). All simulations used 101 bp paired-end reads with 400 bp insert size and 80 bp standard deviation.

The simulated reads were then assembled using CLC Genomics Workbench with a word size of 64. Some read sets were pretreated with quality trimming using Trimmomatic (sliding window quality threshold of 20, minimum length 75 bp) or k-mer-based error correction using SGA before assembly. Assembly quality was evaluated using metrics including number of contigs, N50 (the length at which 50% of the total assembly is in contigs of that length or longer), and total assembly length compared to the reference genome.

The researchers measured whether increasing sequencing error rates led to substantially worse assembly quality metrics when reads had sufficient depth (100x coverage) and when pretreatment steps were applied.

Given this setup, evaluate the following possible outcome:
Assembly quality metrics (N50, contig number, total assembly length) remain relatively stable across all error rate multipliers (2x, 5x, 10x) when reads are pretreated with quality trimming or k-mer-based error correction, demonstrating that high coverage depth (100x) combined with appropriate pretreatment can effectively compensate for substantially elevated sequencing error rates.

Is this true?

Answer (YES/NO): NO